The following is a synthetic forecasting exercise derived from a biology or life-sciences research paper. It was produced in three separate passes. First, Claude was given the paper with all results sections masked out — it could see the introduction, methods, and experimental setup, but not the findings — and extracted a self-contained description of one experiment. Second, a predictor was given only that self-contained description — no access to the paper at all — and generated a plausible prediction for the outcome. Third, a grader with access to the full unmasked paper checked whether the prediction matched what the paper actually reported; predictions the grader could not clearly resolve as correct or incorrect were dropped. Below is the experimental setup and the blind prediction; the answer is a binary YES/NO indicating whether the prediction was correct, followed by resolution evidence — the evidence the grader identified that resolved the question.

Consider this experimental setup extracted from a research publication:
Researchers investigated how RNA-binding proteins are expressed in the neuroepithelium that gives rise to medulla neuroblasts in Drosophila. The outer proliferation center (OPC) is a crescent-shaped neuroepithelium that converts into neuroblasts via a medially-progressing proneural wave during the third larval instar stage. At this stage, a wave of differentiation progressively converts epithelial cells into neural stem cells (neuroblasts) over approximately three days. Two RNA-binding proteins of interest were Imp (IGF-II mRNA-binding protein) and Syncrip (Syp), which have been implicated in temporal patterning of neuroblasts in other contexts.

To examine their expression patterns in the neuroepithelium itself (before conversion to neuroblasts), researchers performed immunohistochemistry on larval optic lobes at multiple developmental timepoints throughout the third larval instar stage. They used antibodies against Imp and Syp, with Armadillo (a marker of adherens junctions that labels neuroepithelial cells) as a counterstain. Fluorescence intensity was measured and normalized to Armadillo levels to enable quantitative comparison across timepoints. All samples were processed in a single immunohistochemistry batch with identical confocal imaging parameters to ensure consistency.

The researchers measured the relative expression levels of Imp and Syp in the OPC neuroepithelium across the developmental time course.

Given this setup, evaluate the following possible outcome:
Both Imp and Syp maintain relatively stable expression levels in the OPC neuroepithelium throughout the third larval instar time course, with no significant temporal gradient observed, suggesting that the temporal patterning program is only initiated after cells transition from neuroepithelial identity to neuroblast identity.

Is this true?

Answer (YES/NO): NO